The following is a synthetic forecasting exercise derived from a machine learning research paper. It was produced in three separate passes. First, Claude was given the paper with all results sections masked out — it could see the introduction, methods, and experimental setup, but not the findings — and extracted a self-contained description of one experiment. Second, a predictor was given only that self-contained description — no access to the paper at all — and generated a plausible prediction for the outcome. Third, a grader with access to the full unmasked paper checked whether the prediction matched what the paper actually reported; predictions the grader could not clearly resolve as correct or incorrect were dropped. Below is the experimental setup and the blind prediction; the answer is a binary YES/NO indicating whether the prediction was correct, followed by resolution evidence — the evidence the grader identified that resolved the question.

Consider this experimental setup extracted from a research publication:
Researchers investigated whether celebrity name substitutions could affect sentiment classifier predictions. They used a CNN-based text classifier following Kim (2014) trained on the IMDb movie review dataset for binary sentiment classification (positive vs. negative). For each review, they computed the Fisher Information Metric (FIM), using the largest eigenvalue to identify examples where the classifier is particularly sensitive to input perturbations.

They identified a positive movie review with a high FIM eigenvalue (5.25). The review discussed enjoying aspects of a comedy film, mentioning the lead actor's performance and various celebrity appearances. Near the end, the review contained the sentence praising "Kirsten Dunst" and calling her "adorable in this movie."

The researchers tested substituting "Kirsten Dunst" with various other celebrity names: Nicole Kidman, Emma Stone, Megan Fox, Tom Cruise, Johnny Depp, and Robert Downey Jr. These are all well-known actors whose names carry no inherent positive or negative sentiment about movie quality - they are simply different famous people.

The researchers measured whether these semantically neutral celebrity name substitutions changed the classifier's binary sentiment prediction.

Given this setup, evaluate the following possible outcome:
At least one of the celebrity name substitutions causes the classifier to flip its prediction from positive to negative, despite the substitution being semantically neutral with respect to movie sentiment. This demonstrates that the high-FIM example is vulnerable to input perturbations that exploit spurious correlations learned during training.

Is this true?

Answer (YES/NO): YES